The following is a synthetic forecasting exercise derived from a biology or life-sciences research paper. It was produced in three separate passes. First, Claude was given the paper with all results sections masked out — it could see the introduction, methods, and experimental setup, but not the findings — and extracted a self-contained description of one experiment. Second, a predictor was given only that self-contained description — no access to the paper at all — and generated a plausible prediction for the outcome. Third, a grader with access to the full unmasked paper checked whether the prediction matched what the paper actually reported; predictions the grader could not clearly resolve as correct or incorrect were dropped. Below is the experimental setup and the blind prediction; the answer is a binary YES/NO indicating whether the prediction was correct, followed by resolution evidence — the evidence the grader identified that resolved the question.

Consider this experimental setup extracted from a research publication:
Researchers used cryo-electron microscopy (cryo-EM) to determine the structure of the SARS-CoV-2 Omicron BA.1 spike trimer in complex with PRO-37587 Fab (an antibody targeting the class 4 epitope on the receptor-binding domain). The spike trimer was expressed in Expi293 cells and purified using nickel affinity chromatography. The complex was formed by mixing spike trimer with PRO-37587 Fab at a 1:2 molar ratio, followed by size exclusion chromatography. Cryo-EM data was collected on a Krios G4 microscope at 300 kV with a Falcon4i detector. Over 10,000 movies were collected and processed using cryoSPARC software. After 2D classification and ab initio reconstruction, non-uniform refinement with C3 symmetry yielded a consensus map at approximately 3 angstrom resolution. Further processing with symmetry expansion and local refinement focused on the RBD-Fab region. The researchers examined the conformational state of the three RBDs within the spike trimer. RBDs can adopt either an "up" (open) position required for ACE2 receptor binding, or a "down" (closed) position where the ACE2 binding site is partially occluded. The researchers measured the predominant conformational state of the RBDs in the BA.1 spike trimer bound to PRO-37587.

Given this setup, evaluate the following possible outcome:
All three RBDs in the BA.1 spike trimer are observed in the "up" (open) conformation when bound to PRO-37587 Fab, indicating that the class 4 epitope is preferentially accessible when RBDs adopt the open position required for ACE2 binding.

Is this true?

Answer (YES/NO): YES